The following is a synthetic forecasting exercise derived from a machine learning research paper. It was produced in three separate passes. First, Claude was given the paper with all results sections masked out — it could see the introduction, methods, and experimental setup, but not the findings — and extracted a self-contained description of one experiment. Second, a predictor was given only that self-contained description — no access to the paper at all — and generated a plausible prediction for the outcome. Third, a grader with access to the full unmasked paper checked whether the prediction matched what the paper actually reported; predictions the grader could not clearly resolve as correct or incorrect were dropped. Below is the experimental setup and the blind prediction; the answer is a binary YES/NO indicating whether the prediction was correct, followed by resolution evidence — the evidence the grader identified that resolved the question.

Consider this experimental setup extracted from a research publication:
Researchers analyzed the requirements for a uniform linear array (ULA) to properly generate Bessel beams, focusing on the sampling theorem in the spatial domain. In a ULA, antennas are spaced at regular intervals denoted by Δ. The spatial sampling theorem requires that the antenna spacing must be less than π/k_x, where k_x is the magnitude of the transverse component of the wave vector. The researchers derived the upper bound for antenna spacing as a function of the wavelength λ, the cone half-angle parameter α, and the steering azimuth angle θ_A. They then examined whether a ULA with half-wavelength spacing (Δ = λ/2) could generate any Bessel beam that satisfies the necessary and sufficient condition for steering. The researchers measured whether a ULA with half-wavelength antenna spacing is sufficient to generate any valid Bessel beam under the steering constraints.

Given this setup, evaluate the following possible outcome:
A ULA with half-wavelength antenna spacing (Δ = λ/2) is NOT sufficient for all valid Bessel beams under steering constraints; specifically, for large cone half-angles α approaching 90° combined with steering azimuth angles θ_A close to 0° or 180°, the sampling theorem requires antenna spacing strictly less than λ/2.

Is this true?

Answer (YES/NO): NO